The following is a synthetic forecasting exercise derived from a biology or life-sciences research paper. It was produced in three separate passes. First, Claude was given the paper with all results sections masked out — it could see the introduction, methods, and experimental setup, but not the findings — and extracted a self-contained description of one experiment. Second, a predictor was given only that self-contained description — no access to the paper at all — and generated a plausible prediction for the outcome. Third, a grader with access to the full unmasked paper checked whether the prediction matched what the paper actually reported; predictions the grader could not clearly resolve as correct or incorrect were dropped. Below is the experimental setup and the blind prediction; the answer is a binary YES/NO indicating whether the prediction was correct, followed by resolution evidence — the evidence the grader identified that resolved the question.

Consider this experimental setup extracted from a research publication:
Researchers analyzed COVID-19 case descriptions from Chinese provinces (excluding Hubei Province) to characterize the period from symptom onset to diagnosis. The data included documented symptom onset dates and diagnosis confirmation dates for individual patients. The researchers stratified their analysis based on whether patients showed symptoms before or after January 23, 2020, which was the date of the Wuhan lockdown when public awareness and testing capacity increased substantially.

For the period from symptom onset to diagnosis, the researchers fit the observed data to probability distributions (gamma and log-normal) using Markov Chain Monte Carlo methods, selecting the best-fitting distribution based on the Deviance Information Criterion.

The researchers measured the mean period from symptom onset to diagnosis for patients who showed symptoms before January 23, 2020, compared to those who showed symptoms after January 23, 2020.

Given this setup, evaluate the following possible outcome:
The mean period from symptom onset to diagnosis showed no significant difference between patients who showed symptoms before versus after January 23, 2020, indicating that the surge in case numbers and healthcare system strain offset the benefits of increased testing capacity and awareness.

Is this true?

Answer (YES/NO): NO